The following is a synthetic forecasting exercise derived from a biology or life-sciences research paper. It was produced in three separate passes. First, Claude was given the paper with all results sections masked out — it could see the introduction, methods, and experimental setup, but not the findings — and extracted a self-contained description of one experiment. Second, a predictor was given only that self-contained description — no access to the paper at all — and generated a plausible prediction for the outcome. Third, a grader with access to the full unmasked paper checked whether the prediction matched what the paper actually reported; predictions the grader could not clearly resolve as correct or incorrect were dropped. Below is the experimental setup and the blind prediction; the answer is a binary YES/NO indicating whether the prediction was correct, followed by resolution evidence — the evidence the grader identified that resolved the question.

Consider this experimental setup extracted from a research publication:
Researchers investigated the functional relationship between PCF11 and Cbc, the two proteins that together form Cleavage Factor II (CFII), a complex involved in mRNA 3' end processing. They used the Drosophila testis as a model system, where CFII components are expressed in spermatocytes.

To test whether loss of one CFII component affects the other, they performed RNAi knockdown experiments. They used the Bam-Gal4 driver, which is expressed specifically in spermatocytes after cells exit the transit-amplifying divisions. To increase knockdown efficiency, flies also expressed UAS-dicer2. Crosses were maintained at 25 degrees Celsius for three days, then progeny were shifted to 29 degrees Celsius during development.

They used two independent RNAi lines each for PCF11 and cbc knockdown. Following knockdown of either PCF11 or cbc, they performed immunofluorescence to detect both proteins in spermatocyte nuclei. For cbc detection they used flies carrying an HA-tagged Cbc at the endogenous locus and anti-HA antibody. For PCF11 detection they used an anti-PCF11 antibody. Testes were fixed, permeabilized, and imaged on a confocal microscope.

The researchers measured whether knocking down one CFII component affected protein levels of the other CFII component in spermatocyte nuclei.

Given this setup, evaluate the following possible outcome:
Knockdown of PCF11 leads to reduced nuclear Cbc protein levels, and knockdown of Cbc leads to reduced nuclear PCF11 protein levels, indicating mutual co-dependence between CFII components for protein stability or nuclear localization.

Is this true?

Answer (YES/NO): NO